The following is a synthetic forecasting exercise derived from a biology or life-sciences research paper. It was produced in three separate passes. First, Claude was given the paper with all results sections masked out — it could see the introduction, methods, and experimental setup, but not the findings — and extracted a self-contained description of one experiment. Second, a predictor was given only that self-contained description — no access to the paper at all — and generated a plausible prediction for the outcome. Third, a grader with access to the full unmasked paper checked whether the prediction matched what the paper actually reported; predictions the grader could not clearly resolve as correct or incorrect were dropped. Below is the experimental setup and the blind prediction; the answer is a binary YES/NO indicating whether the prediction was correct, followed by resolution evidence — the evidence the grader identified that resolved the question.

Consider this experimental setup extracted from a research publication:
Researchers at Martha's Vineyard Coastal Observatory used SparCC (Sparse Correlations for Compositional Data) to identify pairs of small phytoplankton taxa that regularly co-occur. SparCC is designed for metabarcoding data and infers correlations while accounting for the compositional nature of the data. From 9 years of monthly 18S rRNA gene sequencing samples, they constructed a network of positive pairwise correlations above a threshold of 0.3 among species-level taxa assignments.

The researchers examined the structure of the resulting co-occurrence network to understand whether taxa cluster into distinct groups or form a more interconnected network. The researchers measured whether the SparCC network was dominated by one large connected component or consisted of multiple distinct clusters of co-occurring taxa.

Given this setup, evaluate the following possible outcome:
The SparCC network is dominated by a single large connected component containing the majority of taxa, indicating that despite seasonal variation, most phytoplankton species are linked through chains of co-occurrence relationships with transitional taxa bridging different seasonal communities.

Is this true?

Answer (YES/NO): YES